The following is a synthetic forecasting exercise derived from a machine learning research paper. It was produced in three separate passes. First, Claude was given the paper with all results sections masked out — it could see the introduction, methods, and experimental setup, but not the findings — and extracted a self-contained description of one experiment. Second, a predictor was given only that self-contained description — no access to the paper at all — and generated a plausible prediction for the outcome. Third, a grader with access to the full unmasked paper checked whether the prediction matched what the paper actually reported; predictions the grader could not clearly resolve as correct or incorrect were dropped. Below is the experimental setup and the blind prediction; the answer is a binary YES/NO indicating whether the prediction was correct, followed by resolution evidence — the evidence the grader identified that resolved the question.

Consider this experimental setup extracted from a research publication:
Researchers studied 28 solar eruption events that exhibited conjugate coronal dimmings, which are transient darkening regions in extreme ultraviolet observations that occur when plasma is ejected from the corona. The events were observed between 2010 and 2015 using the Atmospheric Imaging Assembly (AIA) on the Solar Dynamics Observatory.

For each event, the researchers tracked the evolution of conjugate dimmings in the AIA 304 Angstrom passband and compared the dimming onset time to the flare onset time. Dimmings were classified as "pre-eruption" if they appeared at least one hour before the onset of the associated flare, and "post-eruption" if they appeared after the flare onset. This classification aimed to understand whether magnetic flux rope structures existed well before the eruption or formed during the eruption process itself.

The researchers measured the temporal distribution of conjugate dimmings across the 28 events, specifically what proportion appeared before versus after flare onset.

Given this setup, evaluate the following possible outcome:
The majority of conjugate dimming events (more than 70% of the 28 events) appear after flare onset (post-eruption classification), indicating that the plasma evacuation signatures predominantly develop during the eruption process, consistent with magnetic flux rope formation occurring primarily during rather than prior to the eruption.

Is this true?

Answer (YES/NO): NO